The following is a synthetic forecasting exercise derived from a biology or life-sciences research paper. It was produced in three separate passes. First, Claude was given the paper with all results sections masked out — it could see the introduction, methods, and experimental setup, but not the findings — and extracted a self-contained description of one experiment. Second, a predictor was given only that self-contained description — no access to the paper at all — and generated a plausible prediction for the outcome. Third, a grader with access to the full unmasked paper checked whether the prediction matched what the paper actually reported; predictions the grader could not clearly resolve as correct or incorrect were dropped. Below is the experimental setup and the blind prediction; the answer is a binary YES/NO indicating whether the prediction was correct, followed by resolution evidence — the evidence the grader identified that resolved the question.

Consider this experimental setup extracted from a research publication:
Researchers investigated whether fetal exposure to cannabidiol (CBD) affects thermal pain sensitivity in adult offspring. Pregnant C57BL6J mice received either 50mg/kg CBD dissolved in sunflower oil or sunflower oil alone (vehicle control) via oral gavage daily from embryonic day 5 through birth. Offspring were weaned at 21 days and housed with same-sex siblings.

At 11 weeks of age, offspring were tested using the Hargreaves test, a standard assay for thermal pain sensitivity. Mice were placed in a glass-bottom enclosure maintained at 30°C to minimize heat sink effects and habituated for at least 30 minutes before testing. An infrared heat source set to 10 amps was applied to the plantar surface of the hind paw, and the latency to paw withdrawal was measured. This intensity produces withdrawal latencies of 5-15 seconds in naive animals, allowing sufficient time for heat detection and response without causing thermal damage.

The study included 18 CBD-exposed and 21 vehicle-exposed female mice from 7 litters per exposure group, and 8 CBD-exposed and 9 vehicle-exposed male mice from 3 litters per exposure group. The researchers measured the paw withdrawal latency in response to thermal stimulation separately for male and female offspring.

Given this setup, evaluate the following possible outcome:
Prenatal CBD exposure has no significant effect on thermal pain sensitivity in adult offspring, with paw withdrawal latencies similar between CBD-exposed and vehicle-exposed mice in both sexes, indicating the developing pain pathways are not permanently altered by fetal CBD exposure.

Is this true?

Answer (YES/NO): NO